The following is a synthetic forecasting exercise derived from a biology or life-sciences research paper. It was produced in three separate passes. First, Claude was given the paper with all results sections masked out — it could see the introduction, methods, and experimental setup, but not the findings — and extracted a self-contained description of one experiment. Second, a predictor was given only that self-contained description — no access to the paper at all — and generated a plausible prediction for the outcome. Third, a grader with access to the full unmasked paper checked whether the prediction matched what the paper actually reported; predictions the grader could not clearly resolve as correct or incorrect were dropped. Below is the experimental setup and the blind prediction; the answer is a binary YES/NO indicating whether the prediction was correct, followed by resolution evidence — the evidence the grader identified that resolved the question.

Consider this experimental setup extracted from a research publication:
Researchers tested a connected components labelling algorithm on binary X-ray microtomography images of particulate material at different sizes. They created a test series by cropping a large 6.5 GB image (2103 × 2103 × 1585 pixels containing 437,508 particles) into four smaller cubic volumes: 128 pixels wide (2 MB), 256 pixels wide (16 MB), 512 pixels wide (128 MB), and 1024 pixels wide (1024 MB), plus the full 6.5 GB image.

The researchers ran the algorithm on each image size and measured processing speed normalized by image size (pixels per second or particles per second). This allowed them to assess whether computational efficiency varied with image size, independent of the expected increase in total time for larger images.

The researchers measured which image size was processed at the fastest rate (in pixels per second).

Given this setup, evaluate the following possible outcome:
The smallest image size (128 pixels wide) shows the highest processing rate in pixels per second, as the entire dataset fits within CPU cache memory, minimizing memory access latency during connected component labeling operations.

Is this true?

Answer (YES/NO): NO